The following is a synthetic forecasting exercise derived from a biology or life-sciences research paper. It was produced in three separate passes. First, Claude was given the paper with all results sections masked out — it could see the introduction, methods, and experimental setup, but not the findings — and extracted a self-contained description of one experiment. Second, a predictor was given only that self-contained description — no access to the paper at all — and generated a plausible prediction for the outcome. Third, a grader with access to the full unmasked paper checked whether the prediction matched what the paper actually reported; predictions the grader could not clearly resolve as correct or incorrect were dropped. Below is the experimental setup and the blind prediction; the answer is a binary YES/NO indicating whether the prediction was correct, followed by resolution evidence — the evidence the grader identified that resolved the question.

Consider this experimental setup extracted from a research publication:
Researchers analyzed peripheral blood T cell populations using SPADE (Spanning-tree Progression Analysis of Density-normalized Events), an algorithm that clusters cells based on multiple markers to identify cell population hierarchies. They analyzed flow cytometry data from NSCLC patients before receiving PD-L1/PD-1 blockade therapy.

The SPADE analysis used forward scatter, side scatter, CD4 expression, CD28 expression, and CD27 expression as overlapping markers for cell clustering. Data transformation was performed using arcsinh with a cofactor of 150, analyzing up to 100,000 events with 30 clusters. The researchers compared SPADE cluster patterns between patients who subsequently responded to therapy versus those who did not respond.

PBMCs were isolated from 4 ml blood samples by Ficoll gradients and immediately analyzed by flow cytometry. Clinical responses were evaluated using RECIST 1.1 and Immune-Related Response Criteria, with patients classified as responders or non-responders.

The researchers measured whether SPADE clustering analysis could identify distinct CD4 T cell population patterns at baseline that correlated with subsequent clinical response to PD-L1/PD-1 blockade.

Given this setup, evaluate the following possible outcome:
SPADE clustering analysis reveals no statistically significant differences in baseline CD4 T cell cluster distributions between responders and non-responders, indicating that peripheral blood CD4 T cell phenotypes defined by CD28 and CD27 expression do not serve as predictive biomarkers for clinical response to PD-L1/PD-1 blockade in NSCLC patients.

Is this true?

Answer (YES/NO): NO